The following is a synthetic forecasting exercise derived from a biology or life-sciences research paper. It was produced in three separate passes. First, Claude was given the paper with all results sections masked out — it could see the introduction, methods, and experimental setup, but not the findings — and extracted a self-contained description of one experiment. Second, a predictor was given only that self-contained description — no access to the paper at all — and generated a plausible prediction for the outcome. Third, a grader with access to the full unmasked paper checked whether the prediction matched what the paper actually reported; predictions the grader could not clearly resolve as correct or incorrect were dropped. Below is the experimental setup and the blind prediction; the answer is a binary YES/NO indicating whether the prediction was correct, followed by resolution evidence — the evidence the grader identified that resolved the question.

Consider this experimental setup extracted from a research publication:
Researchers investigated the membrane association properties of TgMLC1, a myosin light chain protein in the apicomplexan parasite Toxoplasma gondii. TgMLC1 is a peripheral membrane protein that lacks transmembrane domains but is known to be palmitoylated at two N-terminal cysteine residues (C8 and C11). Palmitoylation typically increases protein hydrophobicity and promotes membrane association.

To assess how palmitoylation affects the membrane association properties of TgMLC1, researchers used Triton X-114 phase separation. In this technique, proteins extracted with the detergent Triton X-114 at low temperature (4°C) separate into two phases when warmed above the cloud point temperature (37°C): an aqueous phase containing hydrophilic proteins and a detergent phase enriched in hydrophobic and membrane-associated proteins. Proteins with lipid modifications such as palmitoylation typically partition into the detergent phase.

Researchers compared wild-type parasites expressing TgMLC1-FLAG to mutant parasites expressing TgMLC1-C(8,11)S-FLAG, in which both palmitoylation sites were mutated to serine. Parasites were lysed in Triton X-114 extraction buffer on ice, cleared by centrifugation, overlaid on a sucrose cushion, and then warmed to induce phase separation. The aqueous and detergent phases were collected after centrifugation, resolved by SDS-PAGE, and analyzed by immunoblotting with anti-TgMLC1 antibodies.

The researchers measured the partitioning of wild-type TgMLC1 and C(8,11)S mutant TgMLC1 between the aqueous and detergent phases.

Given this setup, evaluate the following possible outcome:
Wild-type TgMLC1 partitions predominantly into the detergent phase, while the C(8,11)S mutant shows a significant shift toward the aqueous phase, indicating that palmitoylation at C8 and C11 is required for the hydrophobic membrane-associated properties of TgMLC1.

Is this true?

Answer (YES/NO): NO